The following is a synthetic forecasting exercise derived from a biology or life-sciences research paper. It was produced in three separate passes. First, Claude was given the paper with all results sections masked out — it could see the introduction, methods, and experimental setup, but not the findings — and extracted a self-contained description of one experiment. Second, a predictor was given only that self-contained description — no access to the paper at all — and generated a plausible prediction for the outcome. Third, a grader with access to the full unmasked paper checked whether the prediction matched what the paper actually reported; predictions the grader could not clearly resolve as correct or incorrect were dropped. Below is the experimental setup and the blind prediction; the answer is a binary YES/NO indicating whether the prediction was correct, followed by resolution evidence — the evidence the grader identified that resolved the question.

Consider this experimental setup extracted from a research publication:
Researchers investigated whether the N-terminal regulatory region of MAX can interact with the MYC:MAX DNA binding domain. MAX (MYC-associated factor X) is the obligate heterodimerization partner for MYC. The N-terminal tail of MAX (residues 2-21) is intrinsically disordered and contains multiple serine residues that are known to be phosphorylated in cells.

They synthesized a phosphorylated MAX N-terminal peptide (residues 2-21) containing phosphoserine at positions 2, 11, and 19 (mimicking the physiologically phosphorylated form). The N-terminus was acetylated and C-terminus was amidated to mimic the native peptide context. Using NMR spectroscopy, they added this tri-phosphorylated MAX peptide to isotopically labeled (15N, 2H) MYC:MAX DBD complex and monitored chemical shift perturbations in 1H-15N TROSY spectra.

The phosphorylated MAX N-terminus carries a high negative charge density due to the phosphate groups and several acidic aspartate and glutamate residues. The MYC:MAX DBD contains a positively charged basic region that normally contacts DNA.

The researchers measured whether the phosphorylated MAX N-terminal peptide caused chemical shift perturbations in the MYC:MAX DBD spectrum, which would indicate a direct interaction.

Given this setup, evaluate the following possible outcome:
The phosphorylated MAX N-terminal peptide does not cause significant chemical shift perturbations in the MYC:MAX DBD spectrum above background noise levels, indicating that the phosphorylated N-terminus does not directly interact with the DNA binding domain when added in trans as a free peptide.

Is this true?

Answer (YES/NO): NO